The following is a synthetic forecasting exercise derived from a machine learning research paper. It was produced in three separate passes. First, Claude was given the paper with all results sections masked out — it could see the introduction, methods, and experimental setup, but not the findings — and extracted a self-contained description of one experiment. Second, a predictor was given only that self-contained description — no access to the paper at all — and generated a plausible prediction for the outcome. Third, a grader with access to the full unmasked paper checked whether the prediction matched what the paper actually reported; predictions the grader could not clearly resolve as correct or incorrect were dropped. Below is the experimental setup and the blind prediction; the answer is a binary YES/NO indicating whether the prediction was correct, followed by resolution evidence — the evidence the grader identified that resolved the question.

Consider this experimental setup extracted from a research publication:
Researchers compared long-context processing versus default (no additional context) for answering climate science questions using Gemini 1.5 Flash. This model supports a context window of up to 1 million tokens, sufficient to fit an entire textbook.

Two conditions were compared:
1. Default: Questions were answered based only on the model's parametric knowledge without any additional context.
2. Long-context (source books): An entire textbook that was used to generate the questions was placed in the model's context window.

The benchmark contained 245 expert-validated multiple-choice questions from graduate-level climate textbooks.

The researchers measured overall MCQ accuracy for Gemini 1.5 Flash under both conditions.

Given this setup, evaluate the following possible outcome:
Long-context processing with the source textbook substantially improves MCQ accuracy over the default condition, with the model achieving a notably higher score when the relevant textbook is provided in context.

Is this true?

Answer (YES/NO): NO